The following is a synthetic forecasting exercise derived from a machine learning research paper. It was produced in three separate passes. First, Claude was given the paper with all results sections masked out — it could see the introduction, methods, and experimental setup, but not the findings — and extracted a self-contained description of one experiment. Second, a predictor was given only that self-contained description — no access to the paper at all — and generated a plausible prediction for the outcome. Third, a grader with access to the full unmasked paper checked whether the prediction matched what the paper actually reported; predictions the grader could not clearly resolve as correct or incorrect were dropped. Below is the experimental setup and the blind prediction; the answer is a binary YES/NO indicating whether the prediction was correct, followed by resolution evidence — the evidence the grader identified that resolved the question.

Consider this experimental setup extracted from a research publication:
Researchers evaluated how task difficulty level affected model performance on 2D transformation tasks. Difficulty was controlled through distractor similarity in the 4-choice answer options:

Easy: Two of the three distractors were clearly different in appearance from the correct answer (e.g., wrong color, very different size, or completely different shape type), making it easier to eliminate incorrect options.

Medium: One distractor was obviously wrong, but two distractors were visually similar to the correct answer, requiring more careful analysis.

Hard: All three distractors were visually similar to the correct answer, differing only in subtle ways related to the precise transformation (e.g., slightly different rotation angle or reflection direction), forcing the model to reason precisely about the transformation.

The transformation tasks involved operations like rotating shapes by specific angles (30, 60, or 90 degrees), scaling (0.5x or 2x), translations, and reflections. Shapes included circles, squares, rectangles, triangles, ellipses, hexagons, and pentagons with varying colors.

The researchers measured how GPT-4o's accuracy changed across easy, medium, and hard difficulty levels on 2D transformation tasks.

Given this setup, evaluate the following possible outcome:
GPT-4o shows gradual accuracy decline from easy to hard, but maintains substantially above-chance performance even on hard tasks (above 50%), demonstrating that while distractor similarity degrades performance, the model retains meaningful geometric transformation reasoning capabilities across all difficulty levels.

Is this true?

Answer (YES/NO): YES